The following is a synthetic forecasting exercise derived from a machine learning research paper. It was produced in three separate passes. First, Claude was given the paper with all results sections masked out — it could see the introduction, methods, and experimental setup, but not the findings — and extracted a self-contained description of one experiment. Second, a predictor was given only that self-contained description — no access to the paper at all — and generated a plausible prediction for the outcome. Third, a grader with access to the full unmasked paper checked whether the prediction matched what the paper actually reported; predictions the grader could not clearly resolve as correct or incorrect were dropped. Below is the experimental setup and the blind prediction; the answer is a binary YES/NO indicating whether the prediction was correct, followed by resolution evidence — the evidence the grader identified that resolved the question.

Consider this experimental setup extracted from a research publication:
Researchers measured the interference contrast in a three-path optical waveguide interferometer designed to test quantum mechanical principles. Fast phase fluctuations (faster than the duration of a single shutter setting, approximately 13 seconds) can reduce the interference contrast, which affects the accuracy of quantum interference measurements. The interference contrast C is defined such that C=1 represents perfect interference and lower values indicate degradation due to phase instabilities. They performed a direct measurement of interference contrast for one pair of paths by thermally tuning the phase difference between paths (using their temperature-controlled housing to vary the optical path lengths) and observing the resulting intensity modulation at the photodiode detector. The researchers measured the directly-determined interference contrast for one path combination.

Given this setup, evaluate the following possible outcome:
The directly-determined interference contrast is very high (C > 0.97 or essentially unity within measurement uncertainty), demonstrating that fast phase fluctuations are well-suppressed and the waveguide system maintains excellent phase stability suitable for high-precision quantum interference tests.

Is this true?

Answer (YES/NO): YES